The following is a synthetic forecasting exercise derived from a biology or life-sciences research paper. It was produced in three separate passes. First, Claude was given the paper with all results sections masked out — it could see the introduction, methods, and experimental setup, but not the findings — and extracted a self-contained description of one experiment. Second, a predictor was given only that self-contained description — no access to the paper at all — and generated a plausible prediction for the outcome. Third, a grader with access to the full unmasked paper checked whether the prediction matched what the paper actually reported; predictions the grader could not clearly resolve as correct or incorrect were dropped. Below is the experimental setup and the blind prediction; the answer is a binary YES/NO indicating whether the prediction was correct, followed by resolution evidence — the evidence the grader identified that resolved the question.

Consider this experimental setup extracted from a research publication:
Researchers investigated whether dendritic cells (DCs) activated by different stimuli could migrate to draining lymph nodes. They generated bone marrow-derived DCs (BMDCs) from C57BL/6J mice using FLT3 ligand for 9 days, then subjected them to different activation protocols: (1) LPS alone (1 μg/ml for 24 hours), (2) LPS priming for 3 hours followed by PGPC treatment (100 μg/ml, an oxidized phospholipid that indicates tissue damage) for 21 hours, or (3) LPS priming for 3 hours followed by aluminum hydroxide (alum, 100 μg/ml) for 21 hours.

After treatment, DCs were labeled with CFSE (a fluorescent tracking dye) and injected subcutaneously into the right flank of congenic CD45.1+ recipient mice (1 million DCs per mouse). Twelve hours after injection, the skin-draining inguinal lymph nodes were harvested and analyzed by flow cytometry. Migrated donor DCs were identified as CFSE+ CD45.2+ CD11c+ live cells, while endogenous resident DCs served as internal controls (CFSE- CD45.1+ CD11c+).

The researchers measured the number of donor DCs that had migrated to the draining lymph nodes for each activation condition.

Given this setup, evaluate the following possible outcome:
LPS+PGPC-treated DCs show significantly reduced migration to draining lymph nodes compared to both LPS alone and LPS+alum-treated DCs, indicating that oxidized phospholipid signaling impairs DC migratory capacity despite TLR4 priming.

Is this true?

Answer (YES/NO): NO